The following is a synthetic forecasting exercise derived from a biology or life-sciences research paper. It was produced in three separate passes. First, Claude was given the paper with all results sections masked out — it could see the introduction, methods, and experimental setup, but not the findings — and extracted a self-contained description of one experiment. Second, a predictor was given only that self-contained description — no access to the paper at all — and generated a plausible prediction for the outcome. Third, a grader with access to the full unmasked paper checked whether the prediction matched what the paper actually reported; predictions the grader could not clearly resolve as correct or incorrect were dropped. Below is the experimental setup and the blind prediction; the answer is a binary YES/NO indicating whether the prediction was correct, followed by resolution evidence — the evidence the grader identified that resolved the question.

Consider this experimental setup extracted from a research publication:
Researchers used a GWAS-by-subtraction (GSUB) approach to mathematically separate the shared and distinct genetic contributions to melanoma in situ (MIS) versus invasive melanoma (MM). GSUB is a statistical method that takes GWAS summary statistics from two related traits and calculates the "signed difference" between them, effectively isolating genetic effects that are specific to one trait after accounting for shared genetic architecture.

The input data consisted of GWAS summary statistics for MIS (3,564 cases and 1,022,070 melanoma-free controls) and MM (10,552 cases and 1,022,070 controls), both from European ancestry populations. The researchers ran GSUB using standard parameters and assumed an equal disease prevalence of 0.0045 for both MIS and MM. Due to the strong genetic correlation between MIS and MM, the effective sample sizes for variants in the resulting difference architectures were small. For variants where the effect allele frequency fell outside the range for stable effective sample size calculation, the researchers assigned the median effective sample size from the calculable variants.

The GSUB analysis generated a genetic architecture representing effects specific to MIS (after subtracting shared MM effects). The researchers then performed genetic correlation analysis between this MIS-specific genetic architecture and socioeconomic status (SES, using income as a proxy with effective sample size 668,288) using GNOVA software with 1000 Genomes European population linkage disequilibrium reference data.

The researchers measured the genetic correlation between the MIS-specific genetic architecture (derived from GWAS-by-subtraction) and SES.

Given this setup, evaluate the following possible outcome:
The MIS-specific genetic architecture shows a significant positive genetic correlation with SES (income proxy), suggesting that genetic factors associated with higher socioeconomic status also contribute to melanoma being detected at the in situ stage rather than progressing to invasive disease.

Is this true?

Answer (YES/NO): YES